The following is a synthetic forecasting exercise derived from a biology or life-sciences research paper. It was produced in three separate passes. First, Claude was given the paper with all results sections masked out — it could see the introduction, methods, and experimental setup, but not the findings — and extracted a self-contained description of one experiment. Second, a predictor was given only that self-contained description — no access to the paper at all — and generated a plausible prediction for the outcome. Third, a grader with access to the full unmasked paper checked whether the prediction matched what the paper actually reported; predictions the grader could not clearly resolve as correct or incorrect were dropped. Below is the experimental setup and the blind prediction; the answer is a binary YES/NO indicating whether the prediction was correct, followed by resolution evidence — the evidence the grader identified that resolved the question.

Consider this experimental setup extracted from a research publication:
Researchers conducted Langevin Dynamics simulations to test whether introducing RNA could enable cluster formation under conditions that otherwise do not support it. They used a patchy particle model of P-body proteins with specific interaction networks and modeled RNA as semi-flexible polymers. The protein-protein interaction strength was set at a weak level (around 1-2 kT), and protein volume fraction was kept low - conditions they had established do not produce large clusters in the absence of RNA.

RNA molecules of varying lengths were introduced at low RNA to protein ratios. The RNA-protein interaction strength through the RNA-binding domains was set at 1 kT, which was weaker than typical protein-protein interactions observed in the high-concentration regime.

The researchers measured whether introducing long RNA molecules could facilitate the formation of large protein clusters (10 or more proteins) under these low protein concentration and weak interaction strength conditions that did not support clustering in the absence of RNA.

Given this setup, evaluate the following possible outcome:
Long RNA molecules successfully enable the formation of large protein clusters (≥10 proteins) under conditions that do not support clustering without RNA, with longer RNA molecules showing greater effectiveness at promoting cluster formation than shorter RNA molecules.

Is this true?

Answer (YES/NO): YES